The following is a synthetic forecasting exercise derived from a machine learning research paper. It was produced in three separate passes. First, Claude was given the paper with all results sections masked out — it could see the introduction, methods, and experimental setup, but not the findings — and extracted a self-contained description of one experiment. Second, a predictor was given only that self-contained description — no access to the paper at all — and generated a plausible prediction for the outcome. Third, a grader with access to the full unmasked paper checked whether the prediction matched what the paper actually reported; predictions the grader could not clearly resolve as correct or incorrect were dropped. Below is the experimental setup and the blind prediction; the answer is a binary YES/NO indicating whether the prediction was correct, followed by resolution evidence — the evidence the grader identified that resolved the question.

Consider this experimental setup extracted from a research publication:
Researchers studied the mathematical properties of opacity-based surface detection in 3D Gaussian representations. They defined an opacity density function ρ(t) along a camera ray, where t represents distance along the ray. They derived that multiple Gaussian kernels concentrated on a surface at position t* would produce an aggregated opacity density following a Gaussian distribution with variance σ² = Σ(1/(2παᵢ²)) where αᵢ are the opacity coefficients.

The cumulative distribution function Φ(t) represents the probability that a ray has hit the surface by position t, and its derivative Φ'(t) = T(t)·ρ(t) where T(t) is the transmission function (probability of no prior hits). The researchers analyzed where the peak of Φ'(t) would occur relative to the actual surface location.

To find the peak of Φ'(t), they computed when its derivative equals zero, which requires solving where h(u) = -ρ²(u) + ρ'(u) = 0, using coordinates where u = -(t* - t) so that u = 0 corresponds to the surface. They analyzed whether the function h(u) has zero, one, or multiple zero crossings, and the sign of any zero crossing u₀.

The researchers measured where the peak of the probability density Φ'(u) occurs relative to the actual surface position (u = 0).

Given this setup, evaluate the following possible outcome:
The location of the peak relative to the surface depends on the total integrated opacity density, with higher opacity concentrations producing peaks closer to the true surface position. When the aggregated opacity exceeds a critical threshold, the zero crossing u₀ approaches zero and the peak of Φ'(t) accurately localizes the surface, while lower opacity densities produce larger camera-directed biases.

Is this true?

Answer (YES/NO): NO